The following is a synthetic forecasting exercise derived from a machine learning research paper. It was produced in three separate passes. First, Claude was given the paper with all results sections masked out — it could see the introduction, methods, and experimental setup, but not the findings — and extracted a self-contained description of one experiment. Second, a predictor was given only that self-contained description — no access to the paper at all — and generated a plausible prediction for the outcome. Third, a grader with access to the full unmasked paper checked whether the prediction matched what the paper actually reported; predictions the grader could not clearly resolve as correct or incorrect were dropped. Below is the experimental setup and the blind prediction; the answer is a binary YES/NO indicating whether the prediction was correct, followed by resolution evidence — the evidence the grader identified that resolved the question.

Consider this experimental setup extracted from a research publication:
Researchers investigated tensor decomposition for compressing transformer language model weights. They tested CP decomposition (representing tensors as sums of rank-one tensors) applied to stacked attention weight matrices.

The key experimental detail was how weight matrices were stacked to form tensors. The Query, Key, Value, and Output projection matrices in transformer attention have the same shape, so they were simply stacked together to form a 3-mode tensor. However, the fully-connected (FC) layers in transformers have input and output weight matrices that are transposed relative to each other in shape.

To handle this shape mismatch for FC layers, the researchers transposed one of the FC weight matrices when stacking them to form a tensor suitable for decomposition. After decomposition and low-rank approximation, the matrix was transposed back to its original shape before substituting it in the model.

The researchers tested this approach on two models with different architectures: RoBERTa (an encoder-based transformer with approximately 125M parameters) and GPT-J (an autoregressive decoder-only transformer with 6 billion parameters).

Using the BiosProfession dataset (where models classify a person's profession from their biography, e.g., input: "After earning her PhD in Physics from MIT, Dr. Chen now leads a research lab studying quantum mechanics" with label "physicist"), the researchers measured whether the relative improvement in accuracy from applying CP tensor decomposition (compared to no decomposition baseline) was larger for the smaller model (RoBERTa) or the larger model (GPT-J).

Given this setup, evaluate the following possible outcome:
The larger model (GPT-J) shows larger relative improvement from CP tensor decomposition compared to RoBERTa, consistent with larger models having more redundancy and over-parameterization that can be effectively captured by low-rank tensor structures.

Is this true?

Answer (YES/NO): NO